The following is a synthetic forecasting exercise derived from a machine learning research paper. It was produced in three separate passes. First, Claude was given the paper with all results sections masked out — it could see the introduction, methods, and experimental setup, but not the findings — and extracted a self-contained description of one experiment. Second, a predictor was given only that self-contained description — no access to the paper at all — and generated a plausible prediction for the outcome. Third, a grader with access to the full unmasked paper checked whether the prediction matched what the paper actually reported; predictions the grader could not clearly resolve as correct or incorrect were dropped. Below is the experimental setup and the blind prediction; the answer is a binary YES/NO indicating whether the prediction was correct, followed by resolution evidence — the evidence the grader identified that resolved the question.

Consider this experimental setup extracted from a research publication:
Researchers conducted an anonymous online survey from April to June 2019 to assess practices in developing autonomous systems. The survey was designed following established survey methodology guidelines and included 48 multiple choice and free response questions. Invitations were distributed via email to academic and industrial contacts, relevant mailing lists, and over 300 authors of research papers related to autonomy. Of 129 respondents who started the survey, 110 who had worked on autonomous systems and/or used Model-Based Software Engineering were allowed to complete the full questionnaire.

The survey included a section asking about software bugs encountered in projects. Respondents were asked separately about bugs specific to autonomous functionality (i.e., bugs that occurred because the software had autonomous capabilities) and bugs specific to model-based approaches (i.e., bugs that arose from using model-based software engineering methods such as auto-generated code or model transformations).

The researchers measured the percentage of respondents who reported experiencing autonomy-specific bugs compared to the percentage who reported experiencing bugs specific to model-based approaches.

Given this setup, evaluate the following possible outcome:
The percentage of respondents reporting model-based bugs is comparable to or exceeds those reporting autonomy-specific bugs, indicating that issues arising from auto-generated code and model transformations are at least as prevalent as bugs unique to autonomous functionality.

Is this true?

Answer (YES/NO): NO